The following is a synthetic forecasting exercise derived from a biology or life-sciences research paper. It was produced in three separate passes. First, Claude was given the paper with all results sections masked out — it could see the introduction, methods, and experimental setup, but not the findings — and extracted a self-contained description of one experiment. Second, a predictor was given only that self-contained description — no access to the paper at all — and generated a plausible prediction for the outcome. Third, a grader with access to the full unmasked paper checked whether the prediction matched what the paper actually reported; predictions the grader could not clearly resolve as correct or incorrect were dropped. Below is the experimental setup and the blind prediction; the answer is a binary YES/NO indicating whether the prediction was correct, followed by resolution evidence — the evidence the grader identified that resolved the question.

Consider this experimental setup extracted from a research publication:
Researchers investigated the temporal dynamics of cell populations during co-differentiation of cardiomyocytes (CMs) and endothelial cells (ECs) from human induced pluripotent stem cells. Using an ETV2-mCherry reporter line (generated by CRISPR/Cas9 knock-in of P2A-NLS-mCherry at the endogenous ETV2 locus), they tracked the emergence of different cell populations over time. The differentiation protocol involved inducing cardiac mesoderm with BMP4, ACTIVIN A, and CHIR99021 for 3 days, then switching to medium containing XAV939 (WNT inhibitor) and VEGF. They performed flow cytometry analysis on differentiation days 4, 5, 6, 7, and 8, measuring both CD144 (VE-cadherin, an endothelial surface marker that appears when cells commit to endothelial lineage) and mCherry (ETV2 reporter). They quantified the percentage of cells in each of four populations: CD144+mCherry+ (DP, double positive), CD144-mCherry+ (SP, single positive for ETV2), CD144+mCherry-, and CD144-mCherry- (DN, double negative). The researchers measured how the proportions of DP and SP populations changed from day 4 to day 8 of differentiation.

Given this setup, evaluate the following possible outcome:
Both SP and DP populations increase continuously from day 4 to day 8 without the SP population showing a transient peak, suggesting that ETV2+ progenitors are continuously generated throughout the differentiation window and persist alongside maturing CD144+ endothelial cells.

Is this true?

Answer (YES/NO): NO